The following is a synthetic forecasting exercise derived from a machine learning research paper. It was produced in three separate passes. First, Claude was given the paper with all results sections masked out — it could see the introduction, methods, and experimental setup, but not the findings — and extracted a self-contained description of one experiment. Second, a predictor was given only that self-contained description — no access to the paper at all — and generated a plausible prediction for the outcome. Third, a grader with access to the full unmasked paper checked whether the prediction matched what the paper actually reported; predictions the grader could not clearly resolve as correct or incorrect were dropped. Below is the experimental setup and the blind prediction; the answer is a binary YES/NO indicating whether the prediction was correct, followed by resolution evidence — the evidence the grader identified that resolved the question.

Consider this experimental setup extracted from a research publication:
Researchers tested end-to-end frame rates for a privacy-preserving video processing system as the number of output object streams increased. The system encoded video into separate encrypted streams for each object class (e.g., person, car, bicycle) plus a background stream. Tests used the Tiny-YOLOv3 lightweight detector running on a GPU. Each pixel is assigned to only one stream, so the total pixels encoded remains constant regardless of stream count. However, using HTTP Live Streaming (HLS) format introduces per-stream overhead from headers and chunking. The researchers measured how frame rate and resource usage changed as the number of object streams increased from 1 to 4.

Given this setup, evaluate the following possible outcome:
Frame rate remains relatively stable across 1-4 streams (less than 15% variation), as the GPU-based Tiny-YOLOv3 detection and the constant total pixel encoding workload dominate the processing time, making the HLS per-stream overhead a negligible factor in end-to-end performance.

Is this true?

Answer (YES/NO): NO